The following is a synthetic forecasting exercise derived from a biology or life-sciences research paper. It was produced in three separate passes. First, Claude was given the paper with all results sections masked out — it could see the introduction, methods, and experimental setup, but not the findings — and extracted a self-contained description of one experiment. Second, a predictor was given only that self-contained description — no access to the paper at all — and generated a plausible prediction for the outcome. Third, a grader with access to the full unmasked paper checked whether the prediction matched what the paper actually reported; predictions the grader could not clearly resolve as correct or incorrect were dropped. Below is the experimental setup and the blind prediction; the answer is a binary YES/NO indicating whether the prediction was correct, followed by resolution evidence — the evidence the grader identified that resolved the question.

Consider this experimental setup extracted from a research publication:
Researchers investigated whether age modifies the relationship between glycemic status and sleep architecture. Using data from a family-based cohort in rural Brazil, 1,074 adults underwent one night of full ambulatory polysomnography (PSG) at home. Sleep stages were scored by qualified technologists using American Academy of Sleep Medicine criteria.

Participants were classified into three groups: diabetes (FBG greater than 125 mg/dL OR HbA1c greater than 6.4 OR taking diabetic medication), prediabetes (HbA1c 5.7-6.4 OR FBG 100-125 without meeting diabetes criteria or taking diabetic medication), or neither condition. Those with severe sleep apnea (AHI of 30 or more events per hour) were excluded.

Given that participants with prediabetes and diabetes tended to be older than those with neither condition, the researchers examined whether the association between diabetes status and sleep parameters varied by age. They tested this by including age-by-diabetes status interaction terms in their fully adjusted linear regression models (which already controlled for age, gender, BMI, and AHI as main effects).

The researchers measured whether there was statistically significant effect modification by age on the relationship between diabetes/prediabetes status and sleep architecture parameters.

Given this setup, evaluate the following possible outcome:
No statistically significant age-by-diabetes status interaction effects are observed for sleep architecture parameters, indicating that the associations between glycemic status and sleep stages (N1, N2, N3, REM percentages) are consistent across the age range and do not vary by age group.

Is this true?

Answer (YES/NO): YES